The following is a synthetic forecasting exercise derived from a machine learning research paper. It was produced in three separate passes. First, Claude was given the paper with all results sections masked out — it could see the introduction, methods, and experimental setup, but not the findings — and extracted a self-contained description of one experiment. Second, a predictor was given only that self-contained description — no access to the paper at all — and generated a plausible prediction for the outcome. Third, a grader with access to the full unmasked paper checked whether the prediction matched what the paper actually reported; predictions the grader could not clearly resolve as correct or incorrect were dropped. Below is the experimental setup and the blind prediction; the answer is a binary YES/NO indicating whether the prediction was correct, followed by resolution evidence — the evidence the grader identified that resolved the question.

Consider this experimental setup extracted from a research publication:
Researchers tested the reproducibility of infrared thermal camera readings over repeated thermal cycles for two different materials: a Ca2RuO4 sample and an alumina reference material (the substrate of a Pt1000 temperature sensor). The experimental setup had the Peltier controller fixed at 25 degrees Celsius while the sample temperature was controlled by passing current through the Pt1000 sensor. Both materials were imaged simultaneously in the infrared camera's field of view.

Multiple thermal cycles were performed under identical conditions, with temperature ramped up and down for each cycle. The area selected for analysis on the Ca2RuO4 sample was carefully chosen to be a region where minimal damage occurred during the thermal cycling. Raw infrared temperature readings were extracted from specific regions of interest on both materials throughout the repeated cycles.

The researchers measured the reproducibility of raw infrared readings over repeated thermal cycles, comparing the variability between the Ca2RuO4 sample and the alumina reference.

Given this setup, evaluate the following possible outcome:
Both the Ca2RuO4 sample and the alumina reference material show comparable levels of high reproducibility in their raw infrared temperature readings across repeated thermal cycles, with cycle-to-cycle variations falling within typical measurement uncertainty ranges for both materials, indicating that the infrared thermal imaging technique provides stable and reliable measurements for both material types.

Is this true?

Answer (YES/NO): NO